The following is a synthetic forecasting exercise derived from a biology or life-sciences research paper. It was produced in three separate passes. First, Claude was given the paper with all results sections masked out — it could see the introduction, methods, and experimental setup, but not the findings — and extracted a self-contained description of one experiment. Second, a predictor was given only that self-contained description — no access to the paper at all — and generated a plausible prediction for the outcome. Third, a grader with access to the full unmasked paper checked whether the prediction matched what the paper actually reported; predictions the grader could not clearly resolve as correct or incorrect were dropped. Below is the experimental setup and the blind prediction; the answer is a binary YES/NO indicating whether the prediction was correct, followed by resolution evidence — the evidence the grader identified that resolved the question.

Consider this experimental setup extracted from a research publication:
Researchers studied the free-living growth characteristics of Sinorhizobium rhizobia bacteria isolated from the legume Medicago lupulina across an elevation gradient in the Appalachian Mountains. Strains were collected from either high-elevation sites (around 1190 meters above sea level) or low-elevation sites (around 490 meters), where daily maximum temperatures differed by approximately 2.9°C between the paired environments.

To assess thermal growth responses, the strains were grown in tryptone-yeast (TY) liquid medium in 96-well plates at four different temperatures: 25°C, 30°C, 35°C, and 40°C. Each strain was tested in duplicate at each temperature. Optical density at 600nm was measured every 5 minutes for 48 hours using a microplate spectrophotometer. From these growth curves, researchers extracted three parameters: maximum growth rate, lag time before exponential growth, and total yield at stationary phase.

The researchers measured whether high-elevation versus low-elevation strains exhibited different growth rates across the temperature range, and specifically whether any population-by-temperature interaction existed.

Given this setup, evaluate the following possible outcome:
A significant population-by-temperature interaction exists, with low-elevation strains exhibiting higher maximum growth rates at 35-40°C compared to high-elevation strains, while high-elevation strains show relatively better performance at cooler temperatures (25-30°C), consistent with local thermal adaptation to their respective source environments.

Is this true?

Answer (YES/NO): NO